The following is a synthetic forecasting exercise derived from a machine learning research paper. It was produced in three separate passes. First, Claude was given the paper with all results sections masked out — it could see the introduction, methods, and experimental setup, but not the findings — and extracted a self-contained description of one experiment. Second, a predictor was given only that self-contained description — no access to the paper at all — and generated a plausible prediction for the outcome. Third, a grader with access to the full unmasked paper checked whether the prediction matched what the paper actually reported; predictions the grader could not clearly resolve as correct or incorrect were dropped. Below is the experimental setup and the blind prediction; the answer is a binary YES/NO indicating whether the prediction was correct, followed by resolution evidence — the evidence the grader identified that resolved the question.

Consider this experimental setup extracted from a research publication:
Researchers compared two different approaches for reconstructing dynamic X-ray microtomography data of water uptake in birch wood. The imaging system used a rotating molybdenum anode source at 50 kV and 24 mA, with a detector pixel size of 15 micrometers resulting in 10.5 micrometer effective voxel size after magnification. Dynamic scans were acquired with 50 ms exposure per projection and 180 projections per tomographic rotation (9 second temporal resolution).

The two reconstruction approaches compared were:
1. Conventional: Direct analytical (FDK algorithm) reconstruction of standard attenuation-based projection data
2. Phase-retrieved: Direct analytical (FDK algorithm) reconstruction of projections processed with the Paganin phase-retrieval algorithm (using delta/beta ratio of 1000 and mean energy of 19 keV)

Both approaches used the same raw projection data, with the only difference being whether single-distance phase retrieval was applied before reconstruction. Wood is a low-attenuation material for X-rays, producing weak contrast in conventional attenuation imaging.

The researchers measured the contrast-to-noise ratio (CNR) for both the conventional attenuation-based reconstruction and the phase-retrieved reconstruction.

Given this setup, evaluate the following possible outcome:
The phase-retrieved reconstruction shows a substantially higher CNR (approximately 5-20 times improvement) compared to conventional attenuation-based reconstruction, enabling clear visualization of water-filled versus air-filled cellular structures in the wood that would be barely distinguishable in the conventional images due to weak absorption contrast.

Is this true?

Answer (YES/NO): NO